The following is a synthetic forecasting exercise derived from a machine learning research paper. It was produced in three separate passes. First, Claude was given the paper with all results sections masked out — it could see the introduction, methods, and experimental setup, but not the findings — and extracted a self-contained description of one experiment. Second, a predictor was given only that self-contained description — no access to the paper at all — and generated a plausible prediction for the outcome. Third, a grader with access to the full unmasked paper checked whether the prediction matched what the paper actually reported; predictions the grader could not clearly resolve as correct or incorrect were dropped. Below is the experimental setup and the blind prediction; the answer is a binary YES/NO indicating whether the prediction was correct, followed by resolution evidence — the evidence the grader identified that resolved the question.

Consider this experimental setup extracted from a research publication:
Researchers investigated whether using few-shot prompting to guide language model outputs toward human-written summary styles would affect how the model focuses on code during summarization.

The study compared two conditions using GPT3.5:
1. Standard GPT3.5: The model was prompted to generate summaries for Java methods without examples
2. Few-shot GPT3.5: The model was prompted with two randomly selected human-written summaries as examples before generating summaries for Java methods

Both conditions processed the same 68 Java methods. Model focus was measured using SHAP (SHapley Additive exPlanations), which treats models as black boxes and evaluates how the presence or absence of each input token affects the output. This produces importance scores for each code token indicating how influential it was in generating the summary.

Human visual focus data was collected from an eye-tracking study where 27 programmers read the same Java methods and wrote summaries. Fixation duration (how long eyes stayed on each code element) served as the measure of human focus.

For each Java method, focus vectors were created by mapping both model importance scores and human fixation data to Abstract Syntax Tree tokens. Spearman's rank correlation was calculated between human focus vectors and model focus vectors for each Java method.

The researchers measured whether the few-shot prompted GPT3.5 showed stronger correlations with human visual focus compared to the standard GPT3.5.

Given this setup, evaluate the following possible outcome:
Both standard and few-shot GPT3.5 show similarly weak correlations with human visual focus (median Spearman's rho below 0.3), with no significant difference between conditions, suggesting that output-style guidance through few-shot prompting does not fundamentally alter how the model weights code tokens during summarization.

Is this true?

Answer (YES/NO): YES